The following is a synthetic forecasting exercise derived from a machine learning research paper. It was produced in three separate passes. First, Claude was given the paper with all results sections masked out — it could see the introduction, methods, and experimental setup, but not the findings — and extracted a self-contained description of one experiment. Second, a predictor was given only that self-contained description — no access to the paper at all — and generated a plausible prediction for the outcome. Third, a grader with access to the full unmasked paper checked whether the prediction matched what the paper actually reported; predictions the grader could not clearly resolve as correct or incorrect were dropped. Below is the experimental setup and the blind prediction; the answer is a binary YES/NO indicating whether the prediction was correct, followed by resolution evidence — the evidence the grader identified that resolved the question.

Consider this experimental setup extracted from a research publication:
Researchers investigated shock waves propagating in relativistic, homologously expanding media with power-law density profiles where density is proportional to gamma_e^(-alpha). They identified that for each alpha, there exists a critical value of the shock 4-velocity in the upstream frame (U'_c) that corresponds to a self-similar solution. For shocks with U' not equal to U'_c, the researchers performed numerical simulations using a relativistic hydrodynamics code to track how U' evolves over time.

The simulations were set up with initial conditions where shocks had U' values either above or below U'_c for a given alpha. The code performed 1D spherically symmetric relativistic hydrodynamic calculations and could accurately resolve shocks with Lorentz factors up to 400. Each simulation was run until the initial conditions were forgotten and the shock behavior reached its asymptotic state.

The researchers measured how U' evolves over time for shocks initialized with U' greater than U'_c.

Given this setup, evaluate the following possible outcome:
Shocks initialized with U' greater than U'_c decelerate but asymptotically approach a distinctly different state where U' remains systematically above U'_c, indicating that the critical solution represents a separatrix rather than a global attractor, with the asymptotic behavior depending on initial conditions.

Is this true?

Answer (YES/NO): NO